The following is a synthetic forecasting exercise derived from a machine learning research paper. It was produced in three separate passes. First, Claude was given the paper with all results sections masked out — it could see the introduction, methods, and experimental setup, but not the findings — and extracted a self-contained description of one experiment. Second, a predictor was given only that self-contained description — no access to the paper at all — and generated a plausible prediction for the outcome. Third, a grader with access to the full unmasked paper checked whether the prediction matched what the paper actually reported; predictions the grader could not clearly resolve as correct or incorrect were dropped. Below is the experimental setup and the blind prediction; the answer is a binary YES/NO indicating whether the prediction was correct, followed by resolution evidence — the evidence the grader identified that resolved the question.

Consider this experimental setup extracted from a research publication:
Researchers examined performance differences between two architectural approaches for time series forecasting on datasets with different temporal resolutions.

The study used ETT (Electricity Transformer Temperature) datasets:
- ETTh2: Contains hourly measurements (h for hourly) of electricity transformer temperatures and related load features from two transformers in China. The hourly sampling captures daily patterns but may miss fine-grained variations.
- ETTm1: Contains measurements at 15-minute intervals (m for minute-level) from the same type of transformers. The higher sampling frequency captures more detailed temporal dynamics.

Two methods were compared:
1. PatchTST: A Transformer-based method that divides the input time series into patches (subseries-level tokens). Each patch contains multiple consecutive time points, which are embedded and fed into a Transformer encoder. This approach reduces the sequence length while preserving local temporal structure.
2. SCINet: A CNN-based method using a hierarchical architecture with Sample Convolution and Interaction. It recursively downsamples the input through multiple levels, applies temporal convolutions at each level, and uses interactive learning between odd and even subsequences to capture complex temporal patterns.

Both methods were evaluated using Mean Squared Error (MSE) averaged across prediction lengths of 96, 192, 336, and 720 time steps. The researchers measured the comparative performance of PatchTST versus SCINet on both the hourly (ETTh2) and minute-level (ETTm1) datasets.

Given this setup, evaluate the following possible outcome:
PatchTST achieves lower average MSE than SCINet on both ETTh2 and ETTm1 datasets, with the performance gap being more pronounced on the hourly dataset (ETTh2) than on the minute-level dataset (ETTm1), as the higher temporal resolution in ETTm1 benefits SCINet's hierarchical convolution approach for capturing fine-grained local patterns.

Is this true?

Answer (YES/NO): YES